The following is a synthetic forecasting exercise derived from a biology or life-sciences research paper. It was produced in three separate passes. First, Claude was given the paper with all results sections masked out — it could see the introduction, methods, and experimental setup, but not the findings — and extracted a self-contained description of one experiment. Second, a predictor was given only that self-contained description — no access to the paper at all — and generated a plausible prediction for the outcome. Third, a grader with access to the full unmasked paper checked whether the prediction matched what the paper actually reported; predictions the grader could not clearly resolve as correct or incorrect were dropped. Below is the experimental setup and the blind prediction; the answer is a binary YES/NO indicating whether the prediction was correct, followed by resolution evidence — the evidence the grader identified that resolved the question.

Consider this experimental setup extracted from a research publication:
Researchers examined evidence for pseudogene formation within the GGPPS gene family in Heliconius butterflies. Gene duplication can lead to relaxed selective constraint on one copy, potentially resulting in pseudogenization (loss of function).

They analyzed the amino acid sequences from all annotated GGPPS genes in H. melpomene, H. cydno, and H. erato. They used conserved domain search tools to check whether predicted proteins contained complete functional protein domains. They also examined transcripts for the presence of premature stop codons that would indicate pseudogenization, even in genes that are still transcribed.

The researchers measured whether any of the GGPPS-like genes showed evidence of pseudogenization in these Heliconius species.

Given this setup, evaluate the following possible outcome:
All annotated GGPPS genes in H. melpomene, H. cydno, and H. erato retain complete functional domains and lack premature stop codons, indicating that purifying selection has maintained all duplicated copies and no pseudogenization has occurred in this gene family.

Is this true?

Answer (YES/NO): NO